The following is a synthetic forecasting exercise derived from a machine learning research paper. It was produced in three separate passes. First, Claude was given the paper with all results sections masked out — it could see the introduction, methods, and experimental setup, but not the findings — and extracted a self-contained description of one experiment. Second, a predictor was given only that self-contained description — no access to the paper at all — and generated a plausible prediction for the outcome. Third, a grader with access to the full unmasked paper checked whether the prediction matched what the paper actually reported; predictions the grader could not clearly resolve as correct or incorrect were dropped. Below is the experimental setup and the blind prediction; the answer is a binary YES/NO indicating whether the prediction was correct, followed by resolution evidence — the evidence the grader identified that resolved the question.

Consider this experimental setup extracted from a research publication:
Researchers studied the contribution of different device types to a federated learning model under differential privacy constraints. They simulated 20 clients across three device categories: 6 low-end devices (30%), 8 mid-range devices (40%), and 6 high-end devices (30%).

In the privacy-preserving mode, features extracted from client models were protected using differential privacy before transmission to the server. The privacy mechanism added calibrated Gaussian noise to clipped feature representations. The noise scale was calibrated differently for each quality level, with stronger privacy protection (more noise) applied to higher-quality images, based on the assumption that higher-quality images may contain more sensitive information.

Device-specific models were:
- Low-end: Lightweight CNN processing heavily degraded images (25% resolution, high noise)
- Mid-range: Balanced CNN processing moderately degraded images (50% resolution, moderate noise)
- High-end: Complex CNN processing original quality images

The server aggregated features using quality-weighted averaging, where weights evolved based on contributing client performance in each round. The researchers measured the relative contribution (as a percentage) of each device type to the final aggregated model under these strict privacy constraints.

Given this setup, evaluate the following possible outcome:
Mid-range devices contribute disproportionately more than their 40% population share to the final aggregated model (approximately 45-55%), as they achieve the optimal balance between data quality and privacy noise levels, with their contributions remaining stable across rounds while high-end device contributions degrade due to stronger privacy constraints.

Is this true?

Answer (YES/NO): NO